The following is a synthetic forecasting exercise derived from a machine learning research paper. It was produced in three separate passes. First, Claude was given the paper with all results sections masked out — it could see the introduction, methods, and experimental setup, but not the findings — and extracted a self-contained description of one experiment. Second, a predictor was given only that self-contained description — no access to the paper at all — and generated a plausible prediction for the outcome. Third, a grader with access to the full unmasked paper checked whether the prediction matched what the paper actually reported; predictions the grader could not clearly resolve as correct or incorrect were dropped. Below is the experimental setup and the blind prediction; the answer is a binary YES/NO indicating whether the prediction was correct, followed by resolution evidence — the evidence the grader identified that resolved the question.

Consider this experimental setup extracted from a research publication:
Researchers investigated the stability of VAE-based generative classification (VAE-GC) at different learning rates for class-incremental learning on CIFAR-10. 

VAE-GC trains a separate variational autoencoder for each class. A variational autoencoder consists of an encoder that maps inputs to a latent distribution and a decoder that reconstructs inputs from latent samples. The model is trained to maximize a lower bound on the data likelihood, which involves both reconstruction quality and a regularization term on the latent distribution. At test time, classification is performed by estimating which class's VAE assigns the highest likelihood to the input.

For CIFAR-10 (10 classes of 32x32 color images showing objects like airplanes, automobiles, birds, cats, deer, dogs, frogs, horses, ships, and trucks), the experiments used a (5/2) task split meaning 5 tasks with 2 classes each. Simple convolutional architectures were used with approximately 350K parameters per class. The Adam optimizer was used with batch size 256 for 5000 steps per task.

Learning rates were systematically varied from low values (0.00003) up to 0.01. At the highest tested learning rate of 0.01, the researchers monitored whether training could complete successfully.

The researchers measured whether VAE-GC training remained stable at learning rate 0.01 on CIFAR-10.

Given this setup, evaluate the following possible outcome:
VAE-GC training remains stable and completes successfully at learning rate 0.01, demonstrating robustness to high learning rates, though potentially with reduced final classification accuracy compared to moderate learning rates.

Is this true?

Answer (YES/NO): NO